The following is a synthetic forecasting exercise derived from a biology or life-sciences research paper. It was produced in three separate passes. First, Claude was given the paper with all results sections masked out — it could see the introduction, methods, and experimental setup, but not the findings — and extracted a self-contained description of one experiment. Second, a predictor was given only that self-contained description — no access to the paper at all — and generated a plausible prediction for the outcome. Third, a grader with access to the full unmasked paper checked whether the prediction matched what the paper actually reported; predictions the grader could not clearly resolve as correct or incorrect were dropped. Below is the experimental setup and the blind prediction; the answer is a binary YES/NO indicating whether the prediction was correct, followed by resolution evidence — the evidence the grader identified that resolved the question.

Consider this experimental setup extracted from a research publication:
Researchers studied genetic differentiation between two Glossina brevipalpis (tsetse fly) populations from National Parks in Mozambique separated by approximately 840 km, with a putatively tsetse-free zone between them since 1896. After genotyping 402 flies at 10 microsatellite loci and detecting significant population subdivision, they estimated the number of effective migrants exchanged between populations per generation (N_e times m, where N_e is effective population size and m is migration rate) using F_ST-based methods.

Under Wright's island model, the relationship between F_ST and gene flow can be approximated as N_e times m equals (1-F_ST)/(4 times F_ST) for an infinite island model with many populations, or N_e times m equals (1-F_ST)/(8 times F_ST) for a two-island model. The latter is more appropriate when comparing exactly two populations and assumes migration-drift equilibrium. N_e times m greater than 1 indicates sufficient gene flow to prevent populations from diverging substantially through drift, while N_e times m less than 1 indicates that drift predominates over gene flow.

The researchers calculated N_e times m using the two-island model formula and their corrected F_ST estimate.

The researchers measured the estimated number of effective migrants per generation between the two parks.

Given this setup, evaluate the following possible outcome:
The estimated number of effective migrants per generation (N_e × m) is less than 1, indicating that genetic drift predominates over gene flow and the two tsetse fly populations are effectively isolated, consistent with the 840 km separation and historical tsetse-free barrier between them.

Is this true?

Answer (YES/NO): YES